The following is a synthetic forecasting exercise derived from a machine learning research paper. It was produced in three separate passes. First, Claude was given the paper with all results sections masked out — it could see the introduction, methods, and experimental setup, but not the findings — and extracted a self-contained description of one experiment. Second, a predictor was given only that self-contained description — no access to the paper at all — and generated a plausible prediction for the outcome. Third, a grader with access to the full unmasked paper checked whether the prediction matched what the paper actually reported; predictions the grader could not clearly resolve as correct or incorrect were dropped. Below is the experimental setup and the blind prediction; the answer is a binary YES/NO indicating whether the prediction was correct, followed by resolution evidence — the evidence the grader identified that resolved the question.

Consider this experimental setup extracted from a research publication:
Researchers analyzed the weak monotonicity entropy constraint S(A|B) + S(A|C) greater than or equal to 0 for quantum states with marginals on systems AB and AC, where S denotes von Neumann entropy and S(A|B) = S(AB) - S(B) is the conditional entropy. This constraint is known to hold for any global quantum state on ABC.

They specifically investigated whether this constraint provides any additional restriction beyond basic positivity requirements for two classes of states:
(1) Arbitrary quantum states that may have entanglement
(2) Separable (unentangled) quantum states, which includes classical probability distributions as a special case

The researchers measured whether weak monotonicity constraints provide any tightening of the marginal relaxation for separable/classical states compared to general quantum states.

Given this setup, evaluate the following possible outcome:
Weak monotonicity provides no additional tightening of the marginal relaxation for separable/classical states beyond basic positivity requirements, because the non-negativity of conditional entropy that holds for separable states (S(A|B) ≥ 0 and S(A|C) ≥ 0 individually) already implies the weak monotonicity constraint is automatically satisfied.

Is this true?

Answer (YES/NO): YES